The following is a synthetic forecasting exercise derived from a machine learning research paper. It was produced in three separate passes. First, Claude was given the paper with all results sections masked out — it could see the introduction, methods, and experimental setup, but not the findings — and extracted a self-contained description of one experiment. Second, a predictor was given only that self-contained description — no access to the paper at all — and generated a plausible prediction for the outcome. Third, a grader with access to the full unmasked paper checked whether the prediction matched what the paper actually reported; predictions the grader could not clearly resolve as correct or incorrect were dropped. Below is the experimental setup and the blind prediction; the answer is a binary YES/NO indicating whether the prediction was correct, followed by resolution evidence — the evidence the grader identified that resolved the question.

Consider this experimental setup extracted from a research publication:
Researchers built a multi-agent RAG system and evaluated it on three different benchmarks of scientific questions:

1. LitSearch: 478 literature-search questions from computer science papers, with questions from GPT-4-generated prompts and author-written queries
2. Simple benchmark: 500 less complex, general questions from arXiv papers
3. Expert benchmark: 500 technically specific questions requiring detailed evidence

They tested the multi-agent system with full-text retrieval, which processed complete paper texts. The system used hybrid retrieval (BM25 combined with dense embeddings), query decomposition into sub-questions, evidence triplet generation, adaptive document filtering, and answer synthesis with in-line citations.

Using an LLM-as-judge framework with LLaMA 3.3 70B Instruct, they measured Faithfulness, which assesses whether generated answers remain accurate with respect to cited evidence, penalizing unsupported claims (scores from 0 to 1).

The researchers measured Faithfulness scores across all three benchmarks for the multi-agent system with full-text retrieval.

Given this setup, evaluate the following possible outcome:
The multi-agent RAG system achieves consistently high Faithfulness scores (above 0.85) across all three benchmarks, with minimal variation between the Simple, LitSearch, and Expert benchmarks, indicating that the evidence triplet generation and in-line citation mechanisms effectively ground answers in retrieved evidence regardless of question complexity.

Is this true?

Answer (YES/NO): YES